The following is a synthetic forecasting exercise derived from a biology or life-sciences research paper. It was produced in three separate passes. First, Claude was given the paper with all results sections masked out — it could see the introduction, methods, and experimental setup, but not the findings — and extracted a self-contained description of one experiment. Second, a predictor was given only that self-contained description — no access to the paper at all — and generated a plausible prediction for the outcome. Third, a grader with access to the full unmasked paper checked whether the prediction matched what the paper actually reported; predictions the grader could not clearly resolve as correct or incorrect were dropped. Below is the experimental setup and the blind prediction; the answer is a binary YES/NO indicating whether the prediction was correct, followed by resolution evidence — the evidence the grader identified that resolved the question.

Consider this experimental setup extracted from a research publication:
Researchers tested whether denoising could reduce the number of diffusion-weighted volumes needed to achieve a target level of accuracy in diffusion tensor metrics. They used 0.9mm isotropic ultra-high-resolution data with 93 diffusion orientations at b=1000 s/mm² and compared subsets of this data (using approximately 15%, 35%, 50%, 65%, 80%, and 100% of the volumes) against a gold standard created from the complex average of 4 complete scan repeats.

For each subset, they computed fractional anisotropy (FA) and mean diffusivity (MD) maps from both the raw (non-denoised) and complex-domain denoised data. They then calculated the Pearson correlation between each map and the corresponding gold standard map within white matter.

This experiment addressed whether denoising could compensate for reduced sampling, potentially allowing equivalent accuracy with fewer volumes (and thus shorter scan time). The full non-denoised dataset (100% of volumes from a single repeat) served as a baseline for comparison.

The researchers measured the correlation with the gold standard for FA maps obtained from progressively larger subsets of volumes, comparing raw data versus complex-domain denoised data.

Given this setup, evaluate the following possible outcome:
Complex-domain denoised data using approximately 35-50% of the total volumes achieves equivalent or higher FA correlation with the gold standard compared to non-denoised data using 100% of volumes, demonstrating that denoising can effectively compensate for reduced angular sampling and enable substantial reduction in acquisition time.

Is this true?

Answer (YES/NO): YES